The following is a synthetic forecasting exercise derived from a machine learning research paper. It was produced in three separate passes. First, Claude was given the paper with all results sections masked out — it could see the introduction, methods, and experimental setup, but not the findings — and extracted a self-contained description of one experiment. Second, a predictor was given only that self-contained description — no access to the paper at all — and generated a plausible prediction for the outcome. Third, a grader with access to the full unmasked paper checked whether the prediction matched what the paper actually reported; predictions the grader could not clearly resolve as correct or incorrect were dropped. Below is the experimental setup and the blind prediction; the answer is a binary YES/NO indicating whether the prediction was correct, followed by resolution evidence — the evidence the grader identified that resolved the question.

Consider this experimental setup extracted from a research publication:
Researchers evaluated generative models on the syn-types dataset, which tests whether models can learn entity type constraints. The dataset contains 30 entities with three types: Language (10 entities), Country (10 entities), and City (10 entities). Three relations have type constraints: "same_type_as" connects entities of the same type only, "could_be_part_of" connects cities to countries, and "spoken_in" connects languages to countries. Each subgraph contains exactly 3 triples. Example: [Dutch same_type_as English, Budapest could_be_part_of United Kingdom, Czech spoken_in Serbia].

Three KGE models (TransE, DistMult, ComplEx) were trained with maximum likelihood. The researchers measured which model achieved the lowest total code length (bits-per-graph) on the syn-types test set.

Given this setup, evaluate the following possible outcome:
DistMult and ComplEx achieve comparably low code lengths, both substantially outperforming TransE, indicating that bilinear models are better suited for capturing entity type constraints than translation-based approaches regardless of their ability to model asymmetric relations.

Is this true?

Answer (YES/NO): NO